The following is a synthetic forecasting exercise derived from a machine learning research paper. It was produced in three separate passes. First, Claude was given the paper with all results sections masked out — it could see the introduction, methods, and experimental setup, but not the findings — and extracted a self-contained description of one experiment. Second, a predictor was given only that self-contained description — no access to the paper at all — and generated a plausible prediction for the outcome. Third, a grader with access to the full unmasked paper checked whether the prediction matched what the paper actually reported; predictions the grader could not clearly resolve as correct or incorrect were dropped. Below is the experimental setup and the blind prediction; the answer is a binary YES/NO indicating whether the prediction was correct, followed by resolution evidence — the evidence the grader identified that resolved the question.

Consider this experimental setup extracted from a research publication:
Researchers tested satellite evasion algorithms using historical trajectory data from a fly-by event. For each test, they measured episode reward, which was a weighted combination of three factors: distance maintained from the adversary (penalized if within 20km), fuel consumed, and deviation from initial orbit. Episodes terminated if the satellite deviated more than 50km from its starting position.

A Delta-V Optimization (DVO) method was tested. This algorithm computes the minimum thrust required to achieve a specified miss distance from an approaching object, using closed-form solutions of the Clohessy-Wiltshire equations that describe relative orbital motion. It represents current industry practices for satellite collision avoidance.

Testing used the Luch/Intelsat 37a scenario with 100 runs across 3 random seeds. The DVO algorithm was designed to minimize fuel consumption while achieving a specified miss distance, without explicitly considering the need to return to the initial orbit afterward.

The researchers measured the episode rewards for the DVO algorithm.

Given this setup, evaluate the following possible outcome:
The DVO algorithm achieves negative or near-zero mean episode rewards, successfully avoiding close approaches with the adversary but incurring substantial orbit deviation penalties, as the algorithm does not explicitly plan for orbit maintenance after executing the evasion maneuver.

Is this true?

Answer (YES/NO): NO